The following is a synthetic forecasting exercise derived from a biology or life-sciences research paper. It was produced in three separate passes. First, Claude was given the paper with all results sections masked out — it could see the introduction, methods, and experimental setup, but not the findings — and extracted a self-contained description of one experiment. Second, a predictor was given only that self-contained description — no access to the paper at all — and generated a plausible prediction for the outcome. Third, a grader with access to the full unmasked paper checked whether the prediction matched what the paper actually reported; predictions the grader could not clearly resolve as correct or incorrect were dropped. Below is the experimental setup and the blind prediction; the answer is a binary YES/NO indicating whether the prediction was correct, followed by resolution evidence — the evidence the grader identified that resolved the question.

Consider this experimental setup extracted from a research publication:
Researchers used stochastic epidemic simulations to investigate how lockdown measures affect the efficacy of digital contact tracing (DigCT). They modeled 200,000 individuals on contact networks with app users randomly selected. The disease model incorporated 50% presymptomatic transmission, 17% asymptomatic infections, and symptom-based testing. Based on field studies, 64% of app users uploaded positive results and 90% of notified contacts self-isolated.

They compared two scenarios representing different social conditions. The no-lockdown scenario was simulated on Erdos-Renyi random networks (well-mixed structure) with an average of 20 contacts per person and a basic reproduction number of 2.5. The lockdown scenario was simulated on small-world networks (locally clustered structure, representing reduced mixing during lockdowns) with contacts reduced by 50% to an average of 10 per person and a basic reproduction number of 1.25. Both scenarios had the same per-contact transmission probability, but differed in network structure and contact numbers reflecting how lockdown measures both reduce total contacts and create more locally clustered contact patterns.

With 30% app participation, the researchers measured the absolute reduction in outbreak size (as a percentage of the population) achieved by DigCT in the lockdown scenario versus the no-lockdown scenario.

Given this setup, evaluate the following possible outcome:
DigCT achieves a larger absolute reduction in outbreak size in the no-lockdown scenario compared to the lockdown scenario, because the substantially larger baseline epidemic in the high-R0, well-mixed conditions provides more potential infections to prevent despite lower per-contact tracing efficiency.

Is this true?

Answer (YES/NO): YES